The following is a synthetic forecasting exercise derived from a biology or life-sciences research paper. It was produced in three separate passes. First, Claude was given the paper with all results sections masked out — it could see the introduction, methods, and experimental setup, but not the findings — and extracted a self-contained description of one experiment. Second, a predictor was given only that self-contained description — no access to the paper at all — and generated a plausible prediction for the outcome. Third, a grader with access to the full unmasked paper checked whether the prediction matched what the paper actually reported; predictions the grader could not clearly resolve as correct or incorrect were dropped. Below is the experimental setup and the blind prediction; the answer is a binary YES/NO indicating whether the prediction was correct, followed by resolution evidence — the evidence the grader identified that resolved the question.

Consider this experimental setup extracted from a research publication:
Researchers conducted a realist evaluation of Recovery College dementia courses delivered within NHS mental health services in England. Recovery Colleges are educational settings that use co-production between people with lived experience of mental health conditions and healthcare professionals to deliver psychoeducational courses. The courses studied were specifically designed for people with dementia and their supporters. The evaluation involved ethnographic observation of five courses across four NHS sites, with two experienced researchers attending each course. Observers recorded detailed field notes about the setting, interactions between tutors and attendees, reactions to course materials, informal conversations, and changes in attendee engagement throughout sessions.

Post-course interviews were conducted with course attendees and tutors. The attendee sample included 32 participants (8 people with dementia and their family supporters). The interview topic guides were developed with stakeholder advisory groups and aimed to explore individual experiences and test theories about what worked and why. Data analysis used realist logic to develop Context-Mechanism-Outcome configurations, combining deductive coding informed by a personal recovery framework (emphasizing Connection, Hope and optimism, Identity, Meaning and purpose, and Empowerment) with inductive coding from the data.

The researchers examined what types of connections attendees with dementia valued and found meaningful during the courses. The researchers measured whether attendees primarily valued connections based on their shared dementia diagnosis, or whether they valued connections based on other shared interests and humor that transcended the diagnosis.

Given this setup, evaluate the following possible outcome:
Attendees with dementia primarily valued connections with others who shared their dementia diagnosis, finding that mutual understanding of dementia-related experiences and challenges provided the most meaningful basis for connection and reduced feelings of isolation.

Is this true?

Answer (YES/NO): NO